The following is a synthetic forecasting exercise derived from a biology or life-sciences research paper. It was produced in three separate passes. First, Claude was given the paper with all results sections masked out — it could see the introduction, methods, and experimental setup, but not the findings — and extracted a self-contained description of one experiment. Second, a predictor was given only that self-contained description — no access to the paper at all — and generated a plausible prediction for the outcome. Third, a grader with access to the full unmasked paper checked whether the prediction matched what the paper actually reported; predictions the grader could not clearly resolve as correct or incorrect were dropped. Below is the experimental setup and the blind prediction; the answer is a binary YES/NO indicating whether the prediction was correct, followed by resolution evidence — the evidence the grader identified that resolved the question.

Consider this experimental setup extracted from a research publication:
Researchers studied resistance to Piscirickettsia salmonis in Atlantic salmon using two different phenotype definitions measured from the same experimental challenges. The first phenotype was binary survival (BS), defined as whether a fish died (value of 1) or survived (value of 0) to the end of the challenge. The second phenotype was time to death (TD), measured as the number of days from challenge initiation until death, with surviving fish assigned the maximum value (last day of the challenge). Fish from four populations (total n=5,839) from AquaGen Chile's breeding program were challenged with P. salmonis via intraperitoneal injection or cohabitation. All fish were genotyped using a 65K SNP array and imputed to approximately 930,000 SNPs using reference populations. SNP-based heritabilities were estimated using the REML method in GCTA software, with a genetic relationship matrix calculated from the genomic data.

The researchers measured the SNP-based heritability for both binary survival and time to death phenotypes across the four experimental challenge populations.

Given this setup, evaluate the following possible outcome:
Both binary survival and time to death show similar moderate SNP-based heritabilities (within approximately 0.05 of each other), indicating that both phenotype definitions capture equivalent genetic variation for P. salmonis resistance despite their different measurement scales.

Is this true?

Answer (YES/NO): NO